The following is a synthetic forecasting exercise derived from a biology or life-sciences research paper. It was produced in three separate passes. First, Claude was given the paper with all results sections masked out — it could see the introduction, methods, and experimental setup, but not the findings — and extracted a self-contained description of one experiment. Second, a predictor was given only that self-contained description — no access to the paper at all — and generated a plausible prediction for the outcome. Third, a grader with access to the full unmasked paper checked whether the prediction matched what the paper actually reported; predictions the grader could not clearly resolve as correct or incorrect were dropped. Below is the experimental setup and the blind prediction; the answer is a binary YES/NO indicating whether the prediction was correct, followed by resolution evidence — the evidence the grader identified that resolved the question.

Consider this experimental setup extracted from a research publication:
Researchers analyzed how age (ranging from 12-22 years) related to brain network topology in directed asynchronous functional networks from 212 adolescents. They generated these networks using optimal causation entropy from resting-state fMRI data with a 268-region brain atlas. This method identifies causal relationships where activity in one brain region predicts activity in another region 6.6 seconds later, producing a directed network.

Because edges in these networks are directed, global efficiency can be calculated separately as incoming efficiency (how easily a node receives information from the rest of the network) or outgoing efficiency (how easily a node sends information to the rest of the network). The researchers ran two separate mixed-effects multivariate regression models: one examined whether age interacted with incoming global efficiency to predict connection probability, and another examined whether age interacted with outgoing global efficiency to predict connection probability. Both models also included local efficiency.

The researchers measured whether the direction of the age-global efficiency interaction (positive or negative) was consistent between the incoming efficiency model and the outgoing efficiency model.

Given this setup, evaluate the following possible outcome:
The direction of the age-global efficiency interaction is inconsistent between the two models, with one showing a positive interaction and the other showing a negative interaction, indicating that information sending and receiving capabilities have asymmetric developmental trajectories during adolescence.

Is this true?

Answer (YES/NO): NO